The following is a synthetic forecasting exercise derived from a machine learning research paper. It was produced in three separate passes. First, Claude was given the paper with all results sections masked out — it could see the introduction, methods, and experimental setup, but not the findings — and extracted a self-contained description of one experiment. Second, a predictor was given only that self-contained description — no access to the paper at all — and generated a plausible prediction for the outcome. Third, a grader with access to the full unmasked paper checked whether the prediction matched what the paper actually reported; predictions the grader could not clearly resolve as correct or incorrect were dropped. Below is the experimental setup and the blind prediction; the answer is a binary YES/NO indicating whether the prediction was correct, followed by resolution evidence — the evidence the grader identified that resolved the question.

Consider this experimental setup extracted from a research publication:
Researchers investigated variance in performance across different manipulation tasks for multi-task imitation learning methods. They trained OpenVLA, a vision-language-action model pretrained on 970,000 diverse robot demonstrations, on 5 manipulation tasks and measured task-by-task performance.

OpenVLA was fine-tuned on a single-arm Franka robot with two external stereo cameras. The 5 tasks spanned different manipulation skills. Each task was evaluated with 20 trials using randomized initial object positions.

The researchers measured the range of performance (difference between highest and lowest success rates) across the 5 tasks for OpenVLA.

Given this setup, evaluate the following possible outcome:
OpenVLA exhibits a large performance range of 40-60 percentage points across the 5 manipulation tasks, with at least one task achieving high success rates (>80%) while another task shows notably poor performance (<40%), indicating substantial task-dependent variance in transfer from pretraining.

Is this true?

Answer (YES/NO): NO